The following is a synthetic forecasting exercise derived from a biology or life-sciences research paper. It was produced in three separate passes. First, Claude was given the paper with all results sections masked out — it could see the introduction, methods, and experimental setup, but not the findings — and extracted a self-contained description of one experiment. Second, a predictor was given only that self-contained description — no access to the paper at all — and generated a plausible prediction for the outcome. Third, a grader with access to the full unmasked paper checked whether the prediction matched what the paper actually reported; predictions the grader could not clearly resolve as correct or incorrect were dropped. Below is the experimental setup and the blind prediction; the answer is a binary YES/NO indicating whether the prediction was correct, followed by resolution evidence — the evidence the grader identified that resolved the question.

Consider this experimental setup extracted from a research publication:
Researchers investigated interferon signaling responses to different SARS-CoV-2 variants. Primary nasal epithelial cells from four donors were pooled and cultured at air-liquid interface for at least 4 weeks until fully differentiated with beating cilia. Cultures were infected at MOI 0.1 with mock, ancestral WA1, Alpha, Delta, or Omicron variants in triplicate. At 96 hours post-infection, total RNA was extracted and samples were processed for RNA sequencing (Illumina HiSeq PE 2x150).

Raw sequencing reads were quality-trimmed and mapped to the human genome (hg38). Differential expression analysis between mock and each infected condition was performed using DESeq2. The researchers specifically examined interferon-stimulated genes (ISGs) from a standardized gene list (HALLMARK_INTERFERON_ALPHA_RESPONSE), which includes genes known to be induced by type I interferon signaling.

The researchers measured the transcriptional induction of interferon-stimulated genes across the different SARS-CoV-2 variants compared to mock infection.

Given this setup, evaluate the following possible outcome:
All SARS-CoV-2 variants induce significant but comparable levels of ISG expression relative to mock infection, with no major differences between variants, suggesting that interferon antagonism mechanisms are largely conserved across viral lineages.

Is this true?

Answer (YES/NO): NO